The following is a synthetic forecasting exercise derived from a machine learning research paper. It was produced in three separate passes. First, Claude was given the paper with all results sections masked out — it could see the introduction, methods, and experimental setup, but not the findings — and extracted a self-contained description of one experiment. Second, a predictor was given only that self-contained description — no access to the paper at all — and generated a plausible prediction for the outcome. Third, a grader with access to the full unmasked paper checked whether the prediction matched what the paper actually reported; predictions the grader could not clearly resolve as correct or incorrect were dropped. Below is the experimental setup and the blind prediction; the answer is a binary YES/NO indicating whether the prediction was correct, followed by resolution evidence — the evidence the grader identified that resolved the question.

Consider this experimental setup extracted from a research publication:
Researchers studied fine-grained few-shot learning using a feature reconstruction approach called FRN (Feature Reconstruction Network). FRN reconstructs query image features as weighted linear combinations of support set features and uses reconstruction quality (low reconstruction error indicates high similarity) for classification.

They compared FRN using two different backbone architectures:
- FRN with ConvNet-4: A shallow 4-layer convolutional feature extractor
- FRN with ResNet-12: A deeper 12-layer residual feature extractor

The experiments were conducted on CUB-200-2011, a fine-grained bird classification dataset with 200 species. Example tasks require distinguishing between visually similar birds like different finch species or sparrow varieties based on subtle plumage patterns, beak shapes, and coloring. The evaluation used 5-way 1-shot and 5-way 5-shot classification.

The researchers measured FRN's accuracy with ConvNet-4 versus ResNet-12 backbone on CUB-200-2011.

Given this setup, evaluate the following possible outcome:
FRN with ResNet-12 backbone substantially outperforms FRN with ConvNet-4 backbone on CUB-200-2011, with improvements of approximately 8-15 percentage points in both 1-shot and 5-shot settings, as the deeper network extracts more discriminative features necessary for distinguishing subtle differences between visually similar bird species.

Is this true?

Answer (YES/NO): NO